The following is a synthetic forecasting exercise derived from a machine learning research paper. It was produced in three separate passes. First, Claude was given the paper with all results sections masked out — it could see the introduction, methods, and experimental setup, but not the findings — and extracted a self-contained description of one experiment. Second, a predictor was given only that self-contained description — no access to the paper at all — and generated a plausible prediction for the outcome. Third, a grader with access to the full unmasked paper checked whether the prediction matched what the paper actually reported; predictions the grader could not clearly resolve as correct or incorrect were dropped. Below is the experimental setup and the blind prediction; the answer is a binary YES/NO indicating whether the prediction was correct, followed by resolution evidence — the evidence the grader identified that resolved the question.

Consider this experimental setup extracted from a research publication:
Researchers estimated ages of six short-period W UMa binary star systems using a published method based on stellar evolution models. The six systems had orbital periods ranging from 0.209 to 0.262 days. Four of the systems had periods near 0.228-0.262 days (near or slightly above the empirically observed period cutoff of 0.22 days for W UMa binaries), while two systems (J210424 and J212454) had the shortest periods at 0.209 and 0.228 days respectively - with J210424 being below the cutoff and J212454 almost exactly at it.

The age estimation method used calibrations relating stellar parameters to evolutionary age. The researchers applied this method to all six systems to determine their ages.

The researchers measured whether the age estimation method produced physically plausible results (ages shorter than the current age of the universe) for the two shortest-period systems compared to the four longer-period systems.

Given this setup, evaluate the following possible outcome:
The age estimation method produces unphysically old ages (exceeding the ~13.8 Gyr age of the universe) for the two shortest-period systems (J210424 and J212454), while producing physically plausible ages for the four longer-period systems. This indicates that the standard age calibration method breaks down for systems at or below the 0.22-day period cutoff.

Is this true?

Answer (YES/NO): YES